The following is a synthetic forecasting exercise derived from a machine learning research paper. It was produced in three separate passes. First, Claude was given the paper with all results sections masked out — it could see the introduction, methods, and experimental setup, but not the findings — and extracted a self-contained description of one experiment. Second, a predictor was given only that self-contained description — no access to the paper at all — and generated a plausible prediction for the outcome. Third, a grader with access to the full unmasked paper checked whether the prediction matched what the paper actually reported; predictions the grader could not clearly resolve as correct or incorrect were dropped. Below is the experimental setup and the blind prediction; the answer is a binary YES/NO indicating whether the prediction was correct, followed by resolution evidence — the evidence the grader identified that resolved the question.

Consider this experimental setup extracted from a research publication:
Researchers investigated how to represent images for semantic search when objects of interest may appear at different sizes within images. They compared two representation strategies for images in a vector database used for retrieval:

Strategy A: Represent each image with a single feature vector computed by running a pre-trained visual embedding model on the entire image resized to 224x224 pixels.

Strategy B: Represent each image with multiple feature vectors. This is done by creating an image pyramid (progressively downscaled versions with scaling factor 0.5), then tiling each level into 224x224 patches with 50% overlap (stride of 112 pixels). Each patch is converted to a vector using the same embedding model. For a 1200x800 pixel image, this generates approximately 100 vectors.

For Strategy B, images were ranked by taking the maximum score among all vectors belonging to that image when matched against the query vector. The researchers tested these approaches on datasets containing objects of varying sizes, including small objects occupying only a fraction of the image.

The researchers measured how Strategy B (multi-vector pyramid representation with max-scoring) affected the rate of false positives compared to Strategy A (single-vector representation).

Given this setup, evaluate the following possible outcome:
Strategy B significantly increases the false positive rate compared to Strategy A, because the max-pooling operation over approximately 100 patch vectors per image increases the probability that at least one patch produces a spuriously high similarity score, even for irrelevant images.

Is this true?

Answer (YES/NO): YES